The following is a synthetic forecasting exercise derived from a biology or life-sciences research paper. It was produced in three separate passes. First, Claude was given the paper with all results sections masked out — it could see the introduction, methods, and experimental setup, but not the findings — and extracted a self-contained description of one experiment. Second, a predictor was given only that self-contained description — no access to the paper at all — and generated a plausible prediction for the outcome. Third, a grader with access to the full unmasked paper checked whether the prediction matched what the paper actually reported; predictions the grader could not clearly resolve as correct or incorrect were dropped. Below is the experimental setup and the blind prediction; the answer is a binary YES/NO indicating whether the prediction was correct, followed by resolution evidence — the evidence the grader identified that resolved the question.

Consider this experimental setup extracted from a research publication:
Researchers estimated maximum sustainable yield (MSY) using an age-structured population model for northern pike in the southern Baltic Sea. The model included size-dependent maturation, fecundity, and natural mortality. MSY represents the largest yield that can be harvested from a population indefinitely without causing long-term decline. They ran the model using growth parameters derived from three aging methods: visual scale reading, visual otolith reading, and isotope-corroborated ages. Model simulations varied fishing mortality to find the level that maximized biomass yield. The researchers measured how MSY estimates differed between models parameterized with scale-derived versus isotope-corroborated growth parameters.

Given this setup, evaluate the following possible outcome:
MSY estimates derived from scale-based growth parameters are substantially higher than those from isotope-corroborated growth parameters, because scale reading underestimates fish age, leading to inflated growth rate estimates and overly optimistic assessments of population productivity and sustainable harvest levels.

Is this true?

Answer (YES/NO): NO